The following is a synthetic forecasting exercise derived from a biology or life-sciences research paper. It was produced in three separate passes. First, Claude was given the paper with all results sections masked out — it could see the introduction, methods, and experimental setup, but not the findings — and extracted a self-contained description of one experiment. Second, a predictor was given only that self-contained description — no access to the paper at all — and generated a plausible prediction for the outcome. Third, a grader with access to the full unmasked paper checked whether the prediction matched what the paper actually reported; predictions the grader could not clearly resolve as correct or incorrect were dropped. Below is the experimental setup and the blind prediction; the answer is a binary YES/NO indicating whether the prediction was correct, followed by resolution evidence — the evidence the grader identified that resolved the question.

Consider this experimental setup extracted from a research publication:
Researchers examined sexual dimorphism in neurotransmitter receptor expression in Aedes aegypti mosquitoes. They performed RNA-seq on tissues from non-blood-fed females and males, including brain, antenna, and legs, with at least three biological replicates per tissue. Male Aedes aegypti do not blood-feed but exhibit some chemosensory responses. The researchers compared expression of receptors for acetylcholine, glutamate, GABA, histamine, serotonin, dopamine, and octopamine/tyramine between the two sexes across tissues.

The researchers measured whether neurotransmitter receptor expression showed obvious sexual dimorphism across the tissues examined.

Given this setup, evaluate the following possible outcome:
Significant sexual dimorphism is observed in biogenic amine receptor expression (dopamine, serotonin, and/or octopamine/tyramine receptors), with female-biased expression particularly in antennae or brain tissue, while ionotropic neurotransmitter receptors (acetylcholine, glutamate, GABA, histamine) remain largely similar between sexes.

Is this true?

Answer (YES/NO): NO